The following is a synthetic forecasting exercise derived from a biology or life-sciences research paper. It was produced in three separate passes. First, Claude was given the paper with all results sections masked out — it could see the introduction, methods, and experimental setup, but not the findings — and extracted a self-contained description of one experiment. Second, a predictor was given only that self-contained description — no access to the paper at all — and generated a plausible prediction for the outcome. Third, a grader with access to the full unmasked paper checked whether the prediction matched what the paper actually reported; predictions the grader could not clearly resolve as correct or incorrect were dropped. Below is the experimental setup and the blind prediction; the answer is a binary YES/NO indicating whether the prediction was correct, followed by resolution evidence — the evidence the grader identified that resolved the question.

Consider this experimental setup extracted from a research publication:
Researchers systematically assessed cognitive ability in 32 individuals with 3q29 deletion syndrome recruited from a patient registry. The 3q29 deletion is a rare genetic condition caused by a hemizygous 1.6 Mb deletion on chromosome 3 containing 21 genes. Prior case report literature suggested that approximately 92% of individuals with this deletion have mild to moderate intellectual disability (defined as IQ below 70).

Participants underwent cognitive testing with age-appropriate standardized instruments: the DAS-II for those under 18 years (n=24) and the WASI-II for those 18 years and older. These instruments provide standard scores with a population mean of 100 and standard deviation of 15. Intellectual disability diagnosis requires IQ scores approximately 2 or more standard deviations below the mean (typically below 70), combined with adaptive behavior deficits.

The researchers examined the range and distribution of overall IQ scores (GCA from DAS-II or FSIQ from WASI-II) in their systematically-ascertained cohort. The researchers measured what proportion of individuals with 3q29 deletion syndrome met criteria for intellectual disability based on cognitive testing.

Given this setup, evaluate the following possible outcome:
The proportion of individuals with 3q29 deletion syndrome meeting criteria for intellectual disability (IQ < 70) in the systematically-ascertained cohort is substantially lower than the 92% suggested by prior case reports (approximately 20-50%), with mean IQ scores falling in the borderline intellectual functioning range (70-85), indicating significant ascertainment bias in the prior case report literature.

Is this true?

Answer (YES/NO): YES